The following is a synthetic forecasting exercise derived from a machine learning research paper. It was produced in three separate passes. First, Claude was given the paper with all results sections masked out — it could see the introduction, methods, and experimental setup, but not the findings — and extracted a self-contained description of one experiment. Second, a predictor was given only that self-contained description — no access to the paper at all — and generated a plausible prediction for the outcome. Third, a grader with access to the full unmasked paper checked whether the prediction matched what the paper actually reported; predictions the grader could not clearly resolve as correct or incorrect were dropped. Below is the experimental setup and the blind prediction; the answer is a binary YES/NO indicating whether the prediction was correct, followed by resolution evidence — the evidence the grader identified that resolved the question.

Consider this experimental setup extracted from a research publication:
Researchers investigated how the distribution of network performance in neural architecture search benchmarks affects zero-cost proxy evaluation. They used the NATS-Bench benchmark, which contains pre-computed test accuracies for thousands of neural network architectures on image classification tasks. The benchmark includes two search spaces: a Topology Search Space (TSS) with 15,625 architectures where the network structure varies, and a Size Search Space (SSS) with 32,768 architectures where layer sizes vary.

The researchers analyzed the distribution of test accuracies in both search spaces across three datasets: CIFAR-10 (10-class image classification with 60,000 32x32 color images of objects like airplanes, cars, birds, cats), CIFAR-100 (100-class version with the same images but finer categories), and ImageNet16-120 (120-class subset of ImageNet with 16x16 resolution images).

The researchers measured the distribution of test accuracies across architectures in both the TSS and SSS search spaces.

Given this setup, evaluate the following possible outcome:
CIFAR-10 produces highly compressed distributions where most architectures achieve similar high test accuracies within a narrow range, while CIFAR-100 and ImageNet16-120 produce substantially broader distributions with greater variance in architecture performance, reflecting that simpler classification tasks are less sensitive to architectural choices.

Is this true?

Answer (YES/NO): NO